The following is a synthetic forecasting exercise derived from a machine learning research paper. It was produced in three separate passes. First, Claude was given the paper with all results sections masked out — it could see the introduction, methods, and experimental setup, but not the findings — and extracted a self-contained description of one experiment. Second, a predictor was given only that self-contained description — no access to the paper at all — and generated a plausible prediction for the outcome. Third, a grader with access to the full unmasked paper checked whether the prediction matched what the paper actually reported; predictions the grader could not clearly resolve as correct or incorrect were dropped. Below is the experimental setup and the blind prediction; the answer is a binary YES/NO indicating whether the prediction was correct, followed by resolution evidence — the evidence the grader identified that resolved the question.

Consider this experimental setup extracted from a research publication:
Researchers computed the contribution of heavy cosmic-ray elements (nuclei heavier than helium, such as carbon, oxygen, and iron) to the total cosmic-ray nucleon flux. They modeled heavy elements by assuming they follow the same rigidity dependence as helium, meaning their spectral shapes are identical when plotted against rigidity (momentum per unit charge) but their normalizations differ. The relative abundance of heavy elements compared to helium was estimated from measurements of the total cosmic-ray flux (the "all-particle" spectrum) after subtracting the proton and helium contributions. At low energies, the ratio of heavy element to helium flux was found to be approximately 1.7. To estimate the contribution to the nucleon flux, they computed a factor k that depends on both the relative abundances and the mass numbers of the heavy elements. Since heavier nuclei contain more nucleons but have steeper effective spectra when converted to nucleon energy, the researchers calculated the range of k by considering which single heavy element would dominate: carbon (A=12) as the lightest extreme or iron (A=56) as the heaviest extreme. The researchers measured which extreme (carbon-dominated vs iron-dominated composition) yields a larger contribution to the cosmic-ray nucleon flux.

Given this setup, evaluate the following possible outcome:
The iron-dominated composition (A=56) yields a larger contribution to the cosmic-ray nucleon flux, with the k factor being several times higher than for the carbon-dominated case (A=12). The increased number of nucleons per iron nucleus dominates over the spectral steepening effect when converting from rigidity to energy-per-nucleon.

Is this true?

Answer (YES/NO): NO